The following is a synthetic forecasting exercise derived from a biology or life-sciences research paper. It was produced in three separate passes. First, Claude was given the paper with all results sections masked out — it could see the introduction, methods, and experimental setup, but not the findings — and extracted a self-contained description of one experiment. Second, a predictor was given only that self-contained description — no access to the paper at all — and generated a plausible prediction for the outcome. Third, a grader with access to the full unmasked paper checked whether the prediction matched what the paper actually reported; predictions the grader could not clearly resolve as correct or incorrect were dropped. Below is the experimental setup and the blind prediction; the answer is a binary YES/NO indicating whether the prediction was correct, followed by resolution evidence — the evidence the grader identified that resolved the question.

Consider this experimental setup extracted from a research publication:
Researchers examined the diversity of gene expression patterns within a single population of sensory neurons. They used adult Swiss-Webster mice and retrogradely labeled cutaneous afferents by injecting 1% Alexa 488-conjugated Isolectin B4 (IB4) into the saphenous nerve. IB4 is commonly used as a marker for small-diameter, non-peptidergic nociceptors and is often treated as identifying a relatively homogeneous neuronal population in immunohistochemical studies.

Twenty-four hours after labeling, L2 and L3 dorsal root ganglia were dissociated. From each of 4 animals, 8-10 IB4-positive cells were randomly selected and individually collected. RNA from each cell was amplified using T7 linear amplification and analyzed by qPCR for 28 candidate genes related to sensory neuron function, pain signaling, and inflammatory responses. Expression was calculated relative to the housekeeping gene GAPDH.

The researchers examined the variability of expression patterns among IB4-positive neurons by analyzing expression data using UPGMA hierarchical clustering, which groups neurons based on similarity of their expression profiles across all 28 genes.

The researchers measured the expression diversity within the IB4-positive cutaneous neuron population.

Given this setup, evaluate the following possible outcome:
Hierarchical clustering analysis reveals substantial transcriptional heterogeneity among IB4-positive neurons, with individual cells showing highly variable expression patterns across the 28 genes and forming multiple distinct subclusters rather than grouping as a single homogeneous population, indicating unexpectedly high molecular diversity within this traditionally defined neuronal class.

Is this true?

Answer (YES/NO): YES